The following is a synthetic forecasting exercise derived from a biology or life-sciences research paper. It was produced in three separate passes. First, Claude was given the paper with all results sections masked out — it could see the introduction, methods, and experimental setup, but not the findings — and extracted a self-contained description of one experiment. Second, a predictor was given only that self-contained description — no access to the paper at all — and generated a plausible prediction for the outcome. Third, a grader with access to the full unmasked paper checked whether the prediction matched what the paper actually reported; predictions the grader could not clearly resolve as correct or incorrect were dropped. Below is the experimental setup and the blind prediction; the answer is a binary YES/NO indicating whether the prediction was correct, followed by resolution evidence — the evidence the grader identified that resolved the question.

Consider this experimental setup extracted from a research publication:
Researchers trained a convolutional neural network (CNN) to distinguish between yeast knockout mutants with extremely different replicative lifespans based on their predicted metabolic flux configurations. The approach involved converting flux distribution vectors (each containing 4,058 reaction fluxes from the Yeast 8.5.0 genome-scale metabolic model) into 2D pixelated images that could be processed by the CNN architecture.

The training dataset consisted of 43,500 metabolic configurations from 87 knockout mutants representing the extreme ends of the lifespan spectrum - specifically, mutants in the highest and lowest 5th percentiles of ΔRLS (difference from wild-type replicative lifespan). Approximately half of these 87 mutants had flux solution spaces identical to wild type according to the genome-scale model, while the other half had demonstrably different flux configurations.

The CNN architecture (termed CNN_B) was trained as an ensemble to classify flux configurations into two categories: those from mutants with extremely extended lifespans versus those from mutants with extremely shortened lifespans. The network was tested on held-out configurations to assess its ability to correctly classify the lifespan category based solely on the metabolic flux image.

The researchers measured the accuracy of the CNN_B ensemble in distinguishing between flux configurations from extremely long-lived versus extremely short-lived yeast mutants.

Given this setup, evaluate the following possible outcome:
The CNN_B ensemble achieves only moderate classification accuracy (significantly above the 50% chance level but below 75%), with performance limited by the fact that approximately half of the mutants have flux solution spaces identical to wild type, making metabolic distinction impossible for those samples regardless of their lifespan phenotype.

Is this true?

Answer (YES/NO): NO